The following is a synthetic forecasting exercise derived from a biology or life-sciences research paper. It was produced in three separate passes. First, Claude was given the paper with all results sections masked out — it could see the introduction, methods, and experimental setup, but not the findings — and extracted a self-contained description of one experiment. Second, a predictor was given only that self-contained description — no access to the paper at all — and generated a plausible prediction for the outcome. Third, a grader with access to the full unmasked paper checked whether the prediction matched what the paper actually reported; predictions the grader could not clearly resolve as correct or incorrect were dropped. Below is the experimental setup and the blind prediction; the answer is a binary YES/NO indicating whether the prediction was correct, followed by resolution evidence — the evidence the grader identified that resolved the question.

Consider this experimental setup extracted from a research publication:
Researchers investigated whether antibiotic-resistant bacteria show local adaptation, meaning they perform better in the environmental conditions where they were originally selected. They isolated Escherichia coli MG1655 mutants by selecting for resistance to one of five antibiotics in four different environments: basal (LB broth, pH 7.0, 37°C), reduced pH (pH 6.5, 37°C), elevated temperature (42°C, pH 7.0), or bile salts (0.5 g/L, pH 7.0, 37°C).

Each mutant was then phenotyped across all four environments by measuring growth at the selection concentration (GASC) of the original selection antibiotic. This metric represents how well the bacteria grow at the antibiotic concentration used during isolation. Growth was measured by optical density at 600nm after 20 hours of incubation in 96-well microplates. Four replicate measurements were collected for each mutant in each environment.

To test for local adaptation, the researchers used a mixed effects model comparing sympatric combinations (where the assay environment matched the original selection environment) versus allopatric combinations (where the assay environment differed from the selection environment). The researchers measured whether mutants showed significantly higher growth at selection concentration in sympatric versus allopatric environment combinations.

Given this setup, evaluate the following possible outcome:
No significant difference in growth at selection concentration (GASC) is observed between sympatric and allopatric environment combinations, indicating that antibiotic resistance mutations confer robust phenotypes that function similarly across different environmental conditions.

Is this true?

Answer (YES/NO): NO